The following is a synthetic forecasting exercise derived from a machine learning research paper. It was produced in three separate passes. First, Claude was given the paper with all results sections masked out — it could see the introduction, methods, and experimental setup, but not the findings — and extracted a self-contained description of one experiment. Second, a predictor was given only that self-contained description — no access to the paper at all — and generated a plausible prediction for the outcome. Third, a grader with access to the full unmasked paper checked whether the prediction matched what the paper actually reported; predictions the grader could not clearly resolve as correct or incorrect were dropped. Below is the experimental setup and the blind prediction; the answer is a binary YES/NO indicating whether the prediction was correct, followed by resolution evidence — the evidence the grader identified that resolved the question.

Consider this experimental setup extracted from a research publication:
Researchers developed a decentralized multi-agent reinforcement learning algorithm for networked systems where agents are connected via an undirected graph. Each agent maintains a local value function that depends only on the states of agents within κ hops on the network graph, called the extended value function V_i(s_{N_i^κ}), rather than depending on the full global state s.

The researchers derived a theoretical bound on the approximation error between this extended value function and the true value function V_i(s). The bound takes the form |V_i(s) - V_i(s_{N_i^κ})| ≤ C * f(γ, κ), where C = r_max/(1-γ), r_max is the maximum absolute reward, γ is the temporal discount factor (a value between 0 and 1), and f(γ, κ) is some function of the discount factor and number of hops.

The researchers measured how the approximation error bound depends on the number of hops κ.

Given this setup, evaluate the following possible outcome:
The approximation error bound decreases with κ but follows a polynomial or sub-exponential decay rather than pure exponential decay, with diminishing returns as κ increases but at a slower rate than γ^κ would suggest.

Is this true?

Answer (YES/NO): NO